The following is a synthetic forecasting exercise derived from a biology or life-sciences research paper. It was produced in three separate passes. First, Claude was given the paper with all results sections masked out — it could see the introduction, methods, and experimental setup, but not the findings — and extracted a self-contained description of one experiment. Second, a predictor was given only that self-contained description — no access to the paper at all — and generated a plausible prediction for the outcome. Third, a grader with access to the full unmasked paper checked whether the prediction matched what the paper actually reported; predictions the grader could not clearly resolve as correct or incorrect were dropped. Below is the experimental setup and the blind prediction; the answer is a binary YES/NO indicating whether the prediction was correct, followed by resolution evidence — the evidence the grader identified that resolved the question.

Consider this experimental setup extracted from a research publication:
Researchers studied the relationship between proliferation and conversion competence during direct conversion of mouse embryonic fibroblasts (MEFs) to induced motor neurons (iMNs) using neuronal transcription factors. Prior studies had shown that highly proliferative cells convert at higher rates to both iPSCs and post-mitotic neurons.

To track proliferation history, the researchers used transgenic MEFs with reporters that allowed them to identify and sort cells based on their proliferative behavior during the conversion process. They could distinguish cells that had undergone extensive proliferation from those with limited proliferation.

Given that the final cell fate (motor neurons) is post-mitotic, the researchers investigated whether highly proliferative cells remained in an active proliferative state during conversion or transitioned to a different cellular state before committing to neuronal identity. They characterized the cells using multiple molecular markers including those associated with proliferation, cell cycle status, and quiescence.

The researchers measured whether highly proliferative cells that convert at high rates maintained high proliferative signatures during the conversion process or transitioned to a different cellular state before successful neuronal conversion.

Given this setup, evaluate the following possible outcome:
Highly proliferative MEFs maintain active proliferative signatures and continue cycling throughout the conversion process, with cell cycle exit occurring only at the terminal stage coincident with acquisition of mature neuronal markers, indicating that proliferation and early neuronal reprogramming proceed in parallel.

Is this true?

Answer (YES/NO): NO